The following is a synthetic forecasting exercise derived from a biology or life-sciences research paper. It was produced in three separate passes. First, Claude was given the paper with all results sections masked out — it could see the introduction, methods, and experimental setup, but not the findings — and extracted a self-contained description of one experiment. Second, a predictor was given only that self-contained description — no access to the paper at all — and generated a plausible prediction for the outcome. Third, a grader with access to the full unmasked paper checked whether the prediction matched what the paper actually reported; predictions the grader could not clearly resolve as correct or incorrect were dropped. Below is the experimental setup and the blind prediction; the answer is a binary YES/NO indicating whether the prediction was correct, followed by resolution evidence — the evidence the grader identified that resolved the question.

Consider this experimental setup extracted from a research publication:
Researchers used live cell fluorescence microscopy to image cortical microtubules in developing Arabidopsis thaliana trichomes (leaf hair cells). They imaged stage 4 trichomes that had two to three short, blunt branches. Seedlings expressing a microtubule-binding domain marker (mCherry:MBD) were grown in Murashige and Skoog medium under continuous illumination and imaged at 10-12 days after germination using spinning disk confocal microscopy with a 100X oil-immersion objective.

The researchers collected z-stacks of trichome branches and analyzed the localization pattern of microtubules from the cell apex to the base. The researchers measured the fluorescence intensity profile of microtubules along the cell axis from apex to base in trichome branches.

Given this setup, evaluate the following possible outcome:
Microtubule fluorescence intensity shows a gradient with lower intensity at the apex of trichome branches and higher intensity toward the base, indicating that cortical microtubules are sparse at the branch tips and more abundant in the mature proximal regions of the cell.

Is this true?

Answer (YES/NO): NO